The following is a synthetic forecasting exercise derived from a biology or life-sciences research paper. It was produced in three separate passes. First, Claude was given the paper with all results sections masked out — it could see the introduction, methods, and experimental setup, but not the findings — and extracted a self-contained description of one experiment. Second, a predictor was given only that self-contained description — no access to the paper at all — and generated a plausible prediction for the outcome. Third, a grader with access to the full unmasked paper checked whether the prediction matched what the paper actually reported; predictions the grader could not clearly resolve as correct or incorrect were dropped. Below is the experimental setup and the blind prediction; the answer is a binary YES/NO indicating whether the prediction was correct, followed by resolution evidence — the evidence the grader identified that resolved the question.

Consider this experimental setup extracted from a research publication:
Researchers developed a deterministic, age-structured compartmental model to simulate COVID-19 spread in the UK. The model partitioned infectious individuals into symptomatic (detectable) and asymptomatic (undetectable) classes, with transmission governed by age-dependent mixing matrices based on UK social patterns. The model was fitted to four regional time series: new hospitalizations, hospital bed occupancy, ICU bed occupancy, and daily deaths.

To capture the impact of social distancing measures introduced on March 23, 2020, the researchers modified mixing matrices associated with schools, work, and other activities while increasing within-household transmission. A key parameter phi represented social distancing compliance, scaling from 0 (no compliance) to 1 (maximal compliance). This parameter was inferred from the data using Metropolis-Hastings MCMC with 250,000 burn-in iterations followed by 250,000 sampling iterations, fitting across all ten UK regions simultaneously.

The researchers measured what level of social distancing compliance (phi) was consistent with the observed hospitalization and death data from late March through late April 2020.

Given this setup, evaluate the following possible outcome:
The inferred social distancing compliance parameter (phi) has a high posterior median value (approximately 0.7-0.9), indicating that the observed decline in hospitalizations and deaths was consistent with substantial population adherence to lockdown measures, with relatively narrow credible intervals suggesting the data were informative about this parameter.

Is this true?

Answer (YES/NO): NO